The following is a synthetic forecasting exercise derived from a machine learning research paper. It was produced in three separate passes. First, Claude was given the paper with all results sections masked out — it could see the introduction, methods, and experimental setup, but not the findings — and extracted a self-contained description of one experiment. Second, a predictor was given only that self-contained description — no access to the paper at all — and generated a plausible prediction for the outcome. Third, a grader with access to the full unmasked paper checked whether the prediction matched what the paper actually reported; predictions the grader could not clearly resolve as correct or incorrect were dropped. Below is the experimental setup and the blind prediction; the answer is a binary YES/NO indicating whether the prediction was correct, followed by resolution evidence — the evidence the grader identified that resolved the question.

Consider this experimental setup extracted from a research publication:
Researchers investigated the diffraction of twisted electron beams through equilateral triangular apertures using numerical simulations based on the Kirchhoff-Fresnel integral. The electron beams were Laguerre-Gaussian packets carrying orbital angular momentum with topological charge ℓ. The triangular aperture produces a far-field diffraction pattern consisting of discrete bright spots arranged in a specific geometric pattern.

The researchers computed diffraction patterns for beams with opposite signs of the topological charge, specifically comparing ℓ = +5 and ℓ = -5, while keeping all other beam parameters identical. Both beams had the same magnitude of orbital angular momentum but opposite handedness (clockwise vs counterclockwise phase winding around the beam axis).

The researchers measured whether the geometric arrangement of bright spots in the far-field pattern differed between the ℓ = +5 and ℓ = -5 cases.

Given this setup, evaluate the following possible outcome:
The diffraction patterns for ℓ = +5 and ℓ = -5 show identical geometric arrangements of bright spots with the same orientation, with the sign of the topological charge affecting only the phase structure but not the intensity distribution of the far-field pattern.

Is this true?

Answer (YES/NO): NO